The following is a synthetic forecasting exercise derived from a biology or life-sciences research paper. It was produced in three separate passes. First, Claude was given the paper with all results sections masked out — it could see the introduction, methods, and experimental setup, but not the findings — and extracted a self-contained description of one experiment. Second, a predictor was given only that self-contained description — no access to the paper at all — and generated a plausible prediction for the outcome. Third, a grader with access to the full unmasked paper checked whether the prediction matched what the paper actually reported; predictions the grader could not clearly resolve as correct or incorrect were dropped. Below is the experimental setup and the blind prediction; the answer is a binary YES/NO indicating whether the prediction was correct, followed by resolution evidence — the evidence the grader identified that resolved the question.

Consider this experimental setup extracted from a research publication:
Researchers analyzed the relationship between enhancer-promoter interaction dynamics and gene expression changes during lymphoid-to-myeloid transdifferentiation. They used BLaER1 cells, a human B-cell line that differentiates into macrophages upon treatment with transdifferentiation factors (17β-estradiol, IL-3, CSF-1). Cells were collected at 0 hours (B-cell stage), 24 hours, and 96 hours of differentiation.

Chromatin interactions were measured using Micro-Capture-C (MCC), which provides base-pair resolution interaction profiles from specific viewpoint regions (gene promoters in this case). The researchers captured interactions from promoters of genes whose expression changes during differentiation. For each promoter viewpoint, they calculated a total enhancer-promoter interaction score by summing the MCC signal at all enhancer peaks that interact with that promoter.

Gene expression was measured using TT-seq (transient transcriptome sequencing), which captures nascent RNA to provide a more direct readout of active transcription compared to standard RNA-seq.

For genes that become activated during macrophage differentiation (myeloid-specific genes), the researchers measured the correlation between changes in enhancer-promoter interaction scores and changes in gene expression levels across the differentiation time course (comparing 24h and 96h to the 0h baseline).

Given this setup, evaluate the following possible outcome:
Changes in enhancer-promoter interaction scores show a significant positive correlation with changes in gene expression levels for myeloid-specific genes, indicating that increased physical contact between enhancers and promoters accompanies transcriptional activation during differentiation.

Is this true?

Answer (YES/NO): YES